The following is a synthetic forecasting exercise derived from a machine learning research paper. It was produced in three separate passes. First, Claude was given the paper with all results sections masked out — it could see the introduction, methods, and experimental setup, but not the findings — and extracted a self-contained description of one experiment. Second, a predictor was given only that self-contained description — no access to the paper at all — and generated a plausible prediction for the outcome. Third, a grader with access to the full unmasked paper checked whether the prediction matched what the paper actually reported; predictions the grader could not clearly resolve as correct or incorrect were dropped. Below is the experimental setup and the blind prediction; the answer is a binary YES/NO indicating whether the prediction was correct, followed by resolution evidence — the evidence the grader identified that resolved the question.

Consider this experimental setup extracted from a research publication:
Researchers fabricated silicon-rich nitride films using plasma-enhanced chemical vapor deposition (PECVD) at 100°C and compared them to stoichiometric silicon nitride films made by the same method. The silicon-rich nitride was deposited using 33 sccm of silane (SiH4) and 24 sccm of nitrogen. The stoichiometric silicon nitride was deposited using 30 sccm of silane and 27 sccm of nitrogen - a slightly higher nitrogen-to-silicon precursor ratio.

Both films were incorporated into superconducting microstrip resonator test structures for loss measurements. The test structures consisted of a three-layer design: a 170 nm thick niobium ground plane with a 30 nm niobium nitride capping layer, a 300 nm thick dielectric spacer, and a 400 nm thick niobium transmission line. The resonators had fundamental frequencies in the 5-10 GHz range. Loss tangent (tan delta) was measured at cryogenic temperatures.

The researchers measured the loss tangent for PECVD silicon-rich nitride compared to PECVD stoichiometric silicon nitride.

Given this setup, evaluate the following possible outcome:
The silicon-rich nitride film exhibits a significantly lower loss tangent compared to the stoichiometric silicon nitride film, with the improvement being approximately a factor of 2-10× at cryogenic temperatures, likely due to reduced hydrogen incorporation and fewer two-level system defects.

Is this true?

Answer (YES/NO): NO